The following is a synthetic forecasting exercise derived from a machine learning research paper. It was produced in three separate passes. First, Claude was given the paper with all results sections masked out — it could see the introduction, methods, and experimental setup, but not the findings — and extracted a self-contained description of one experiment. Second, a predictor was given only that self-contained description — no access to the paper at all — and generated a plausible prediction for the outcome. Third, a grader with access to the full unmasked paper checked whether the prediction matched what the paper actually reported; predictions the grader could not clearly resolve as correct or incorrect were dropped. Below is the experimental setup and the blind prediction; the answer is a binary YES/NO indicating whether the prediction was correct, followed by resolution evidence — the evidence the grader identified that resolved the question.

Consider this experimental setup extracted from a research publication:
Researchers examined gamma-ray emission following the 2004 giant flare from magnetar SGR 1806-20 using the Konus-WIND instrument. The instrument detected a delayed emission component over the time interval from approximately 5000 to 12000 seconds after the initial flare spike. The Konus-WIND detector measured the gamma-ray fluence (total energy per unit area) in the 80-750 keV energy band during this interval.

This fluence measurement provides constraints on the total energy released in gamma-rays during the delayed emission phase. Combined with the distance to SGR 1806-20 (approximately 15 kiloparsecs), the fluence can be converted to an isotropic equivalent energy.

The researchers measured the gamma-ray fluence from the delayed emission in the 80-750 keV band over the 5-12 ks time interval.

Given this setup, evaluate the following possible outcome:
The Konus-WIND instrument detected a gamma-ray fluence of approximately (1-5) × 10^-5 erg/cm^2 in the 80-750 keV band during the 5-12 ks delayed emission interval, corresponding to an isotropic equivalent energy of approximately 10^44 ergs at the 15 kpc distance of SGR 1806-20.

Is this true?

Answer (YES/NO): NO